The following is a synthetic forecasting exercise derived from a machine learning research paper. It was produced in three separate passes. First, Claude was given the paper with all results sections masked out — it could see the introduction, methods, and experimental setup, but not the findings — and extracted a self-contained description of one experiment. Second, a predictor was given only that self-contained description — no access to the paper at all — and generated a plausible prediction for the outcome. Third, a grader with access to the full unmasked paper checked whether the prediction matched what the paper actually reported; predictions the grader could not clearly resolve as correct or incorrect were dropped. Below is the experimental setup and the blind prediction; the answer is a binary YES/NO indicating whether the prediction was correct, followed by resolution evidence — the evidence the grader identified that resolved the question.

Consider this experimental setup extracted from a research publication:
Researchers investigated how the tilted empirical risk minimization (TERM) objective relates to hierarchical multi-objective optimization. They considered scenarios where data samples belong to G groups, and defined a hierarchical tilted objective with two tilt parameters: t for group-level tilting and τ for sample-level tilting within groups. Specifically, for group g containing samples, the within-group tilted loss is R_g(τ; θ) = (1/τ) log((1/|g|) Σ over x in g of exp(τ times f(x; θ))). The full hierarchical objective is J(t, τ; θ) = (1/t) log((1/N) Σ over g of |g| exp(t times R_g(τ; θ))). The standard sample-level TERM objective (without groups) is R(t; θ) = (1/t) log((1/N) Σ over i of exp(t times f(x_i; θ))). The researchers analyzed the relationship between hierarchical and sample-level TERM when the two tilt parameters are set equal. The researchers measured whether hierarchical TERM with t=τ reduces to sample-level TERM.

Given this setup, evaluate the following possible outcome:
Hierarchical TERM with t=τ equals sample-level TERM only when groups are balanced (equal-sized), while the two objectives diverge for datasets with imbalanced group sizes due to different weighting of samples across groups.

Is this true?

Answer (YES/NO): NO